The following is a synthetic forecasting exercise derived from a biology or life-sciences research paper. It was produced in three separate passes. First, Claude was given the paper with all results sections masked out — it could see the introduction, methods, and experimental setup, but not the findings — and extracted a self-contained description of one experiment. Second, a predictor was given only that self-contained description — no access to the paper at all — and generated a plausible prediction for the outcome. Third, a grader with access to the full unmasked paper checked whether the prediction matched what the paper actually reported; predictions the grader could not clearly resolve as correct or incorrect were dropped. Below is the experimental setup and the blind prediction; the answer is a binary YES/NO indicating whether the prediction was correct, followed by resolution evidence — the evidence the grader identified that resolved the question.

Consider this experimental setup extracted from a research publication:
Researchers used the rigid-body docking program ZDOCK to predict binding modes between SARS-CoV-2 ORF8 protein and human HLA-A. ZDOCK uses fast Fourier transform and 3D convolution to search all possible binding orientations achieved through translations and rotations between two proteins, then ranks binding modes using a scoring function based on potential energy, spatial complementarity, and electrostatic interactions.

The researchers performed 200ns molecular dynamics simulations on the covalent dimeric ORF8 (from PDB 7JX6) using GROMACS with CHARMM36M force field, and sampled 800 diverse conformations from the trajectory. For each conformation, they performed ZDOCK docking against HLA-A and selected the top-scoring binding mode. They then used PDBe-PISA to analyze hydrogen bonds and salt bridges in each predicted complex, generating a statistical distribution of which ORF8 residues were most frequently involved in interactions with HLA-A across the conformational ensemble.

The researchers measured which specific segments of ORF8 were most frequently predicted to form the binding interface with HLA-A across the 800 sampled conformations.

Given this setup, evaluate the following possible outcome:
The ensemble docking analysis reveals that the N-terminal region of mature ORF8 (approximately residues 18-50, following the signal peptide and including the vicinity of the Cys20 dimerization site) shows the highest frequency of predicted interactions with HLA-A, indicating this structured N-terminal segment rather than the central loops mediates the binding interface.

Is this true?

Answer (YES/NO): NO